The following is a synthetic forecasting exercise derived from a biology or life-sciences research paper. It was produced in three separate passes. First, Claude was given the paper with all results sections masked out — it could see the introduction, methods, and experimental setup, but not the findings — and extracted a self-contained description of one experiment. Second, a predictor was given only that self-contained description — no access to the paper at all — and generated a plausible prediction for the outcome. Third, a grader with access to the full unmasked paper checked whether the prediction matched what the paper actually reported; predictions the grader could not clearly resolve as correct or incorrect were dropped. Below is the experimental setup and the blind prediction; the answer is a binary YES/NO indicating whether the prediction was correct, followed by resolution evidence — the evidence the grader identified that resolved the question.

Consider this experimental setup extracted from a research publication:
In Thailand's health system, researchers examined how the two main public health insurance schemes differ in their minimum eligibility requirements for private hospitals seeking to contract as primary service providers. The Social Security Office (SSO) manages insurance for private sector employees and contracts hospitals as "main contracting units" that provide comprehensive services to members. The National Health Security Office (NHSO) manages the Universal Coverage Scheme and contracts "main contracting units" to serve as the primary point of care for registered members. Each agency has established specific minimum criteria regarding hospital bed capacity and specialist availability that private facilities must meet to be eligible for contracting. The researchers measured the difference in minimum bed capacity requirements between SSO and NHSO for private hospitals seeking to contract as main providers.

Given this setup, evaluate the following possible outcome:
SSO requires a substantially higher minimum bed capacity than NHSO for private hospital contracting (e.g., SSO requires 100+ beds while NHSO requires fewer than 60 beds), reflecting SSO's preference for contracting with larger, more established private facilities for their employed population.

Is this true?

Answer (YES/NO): NO